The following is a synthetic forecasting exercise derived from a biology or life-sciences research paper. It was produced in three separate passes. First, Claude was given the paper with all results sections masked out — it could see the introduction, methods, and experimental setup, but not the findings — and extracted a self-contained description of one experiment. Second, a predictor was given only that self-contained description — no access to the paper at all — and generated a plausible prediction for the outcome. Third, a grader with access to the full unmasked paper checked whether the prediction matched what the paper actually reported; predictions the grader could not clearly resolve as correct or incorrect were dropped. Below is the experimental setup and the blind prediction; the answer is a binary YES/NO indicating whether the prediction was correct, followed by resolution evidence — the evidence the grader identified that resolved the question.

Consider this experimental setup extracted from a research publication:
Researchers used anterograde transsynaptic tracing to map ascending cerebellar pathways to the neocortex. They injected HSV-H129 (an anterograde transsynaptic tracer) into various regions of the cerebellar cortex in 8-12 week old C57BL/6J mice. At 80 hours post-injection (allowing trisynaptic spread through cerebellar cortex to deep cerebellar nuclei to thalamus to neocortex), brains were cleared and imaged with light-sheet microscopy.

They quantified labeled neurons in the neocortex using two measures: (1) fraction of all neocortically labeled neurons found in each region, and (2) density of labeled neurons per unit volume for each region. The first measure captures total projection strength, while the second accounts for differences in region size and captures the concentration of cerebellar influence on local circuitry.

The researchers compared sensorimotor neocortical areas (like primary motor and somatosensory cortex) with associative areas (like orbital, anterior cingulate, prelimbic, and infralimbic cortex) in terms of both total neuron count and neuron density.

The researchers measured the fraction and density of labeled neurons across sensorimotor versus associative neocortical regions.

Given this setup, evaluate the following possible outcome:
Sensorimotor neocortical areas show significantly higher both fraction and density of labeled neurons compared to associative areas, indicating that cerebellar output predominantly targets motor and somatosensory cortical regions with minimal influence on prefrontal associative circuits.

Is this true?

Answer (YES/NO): NO